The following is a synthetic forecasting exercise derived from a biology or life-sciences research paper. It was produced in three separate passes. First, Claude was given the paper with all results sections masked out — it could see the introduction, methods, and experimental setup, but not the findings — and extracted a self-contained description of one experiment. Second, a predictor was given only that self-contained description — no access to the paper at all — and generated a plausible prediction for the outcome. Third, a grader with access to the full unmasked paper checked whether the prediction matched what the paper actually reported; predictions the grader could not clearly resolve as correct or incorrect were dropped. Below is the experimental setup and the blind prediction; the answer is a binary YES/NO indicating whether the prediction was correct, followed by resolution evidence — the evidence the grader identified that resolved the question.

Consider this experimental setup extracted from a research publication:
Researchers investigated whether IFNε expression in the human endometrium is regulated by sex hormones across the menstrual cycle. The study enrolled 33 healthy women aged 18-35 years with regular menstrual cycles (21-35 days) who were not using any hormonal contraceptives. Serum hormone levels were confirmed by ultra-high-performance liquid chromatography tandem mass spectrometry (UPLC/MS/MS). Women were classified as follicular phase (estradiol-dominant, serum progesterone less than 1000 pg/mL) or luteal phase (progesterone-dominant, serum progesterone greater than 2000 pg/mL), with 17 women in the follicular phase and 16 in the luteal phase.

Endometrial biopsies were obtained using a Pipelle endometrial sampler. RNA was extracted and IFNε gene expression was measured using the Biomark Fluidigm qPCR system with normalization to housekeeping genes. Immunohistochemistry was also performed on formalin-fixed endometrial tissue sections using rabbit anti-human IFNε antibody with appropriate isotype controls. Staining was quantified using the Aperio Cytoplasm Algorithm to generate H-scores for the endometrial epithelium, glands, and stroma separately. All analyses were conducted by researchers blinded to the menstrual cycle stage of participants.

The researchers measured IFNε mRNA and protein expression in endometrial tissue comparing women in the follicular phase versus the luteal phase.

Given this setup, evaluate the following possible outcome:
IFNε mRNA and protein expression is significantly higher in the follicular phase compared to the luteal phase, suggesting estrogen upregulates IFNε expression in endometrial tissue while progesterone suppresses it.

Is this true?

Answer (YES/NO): NO